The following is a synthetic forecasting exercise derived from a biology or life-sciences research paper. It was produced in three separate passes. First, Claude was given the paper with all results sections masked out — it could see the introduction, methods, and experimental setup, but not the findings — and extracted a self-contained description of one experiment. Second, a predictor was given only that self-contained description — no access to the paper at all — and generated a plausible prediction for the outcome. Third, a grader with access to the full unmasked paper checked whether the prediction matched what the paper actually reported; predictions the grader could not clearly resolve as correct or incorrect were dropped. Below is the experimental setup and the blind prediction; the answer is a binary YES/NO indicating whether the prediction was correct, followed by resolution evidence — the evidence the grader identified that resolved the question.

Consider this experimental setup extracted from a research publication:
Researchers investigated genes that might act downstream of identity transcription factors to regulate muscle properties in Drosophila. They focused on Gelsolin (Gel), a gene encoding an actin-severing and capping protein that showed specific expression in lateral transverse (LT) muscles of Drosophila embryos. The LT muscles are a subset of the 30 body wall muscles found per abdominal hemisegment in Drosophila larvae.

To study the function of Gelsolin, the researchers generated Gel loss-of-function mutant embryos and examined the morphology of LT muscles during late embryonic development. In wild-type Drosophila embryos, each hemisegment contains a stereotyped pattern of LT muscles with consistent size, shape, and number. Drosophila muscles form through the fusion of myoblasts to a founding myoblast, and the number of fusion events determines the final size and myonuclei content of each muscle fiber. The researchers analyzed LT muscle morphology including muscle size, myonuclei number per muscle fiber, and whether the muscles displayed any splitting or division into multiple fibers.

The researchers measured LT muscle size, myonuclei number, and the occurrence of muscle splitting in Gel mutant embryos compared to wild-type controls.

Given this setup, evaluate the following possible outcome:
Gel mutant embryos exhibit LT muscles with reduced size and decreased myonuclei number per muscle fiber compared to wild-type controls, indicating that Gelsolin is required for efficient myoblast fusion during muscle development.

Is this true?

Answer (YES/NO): NO